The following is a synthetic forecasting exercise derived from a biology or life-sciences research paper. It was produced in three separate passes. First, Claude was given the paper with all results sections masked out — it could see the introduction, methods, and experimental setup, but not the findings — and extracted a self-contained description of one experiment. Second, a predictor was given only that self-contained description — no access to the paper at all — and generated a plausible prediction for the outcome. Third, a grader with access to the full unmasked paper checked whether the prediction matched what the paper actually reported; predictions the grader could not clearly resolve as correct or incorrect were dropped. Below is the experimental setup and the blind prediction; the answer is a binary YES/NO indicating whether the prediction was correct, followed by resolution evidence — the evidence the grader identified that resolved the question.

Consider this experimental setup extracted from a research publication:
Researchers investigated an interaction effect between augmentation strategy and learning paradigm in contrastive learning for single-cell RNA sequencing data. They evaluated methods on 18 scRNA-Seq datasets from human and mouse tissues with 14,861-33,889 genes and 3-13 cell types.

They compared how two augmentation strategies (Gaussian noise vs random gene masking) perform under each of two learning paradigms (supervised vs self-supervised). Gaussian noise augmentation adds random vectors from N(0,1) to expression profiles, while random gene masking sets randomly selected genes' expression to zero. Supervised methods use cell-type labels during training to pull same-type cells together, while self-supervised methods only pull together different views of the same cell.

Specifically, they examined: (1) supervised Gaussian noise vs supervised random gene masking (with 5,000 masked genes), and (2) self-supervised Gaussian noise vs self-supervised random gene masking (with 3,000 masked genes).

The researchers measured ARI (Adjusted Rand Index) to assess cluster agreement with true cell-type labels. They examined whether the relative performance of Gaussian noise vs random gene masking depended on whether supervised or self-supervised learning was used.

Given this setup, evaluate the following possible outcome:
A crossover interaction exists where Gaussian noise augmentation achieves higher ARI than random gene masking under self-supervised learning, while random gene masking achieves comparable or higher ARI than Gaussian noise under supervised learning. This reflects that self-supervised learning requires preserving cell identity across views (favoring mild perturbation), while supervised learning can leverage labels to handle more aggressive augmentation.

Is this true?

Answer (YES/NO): NO